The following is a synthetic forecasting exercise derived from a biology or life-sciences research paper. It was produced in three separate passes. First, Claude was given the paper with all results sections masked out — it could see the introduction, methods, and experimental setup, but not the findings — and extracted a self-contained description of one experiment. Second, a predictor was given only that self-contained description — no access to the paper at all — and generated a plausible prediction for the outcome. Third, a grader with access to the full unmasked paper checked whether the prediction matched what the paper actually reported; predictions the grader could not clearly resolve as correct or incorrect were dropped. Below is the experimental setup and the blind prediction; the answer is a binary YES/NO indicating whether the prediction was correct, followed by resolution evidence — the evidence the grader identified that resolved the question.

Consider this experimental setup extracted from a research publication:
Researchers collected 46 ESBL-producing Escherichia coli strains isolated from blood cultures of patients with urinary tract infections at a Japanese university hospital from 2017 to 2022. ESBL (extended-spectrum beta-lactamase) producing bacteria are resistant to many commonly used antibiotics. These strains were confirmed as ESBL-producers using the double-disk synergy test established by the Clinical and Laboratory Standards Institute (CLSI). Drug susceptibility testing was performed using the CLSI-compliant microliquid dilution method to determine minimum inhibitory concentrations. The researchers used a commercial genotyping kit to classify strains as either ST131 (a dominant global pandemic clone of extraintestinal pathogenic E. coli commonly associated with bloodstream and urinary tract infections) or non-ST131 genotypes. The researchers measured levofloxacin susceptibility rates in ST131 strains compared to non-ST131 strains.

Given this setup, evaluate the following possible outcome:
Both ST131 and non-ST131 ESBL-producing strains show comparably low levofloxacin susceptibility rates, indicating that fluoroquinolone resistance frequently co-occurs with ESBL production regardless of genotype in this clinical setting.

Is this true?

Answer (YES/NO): NO